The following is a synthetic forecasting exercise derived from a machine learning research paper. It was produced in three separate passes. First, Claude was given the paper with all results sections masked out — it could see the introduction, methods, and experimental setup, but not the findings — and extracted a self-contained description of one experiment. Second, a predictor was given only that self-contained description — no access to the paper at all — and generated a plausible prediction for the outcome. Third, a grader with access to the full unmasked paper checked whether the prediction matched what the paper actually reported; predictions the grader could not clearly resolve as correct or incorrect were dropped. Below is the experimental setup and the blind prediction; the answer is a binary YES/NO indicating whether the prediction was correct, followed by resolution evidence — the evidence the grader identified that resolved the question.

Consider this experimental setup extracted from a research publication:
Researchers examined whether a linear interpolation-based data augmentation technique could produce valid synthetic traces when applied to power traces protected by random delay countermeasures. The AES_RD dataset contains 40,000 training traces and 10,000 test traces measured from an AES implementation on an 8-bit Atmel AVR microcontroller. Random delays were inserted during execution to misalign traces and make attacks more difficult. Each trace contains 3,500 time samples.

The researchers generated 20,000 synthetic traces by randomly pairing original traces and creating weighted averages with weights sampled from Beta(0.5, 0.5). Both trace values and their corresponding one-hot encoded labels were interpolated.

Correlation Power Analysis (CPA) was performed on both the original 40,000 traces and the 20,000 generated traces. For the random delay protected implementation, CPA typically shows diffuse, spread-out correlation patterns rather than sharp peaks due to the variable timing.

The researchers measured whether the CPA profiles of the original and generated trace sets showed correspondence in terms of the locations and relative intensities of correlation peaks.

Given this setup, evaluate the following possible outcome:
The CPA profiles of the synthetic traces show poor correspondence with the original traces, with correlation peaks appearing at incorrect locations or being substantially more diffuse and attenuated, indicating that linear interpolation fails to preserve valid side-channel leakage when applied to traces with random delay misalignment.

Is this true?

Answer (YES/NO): NO